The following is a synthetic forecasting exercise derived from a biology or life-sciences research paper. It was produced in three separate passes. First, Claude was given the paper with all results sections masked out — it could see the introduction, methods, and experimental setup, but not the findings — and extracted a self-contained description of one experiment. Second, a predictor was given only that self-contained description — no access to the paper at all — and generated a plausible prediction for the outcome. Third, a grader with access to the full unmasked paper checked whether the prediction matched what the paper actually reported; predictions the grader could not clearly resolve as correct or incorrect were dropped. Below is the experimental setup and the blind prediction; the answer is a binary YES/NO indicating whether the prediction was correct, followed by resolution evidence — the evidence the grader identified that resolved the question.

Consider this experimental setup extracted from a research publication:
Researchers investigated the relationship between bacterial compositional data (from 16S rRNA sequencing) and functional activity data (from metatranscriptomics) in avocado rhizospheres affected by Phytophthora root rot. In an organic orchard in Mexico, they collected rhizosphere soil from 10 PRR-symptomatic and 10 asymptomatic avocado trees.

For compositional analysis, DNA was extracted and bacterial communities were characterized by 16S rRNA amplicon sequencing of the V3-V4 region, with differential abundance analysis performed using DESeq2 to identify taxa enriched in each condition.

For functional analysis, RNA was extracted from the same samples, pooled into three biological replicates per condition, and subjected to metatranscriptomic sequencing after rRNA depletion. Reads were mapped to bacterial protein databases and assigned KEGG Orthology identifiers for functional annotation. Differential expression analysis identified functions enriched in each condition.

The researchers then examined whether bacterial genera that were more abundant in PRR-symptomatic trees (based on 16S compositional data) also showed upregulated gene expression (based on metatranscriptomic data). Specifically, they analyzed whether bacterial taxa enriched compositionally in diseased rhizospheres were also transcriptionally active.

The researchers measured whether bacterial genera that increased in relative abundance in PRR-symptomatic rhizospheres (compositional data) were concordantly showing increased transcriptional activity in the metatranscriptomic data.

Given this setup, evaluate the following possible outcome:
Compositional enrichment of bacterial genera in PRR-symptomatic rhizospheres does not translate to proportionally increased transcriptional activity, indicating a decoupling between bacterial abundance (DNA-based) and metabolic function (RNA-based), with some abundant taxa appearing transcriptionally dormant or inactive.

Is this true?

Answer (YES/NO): YES